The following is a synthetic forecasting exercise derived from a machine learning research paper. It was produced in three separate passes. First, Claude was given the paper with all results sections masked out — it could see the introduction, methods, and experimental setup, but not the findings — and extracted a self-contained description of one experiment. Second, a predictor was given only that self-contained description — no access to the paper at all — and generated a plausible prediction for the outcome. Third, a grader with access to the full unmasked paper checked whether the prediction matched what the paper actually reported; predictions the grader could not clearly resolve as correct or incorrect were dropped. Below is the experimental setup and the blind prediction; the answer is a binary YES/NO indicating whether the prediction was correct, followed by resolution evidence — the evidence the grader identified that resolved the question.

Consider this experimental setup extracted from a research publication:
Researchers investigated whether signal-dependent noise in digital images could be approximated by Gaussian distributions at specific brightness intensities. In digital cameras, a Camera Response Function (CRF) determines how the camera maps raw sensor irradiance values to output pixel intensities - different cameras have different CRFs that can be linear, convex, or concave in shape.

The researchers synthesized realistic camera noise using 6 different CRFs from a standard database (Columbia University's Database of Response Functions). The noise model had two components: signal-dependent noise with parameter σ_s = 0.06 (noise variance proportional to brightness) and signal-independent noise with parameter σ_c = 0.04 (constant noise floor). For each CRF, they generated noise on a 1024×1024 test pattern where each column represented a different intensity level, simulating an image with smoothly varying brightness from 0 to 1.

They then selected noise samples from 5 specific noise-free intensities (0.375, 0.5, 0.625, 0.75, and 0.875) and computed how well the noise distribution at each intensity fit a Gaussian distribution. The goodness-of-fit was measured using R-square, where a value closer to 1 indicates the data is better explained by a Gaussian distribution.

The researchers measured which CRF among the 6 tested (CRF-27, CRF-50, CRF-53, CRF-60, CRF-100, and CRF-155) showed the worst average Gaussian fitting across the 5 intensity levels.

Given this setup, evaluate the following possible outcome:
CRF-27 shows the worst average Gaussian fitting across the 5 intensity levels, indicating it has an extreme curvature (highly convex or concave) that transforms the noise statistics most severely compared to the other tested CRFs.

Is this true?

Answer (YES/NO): NO